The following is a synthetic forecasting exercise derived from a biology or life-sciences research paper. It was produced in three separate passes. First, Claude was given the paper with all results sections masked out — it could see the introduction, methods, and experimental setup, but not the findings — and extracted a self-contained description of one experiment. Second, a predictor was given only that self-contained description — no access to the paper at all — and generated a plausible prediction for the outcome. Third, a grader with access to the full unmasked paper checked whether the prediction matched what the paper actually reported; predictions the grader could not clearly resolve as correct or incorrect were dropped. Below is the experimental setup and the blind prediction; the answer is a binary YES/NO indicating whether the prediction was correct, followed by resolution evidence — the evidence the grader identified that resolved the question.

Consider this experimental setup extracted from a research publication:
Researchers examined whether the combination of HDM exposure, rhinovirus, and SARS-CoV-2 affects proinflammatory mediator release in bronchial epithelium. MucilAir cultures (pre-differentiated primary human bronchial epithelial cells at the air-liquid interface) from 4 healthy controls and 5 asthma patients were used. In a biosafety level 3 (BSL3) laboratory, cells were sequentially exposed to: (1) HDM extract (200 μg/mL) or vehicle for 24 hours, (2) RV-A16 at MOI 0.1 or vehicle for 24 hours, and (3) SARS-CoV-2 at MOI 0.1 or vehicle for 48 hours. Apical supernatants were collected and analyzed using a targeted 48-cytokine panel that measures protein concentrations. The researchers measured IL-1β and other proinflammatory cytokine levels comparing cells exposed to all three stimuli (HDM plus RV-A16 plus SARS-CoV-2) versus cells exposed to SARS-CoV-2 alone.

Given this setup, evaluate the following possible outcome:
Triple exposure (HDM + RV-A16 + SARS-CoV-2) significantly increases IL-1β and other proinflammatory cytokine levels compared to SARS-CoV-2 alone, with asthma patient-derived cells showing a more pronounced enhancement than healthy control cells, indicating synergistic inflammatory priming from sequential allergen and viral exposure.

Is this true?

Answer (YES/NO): NO